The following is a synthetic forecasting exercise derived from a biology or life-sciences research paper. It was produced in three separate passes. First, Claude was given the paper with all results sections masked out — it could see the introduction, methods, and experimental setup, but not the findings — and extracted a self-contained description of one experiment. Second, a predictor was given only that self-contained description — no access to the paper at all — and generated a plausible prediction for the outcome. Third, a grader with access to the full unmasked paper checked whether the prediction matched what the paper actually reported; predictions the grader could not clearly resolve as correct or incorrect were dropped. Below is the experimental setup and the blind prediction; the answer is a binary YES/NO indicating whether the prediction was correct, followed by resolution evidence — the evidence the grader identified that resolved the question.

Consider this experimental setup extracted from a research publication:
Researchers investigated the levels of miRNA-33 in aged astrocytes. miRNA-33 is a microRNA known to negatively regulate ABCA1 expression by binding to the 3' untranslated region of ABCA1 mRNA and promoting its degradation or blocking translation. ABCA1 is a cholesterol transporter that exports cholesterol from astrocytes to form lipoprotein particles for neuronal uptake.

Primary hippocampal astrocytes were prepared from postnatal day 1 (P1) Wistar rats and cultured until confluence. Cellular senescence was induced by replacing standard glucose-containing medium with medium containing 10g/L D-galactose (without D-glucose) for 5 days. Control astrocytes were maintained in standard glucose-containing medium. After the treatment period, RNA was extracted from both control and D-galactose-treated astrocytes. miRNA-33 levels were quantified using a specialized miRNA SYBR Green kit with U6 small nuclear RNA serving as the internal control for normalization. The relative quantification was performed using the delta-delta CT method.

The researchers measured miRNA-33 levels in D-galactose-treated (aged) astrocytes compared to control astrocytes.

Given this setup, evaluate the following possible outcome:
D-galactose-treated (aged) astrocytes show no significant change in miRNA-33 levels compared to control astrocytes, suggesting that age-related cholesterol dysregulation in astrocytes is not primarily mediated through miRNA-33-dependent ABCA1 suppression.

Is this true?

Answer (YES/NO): NO